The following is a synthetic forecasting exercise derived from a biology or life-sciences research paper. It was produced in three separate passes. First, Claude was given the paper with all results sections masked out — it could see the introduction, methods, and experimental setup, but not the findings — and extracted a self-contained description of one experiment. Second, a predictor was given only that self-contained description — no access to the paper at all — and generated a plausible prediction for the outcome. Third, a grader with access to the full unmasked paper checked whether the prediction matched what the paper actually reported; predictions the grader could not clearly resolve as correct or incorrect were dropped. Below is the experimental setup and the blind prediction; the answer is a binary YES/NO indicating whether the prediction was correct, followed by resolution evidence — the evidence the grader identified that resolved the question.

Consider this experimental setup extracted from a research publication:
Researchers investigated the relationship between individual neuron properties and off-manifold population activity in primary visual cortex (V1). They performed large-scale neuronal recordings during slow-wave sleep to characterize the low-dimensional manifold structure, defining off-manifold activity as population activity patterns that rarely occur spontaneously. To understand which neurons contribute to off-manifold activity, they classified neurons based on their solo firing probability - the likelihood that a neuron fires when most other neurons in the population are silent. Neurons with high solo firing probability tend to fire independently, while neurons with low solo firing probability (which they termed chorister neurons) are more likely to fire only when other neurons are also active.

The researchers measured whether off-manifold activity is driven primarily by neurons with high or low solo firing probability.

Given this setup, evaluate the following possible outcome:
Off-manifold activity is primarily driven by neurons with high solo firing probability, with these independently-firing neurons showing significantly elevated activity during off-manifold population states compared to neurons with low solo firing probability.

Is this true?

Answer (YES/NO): NO